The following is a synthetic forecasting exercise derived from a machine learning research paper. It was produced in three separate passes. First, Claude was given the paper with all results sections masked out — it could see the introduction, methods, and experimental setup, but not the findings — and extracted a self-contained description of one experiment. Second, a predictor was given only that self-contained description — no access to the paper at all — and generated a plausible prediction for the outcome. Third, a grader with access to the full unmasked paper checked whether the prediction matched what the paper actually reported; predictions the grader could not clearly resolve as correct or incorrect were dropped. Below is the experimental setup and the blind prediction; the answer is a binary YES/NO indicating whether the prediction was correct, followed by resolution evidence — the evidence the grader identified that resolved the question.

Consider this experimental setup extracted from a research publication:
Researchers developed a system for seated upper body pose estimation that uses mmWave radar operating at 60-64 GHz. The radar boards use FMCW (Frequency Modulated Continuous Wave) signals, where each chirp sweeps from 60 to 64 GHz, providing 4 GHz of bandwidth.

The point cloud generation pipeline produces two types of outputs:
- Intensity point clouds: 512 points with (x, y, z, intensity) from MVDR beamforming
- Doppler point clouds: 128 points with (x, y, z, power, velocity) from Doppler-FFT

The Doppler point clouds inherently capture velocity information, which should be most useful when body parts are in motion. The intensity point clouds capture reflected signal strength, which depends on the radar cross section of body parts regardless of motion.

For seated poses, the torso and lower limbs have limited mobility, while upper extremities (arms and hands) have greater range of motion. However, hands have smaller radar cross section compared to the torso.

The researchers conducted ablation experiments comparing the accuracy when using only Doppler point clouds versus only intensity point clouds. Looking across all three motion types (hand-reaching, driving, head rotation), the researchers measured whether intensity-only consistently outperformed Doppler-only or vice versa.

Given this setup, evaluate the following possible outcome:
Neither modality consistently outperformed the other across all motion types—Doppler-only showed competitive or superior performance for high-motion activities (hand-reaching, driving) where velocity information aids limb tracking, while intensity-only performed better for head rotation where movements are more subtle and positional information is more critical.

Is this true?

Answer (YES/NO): NO